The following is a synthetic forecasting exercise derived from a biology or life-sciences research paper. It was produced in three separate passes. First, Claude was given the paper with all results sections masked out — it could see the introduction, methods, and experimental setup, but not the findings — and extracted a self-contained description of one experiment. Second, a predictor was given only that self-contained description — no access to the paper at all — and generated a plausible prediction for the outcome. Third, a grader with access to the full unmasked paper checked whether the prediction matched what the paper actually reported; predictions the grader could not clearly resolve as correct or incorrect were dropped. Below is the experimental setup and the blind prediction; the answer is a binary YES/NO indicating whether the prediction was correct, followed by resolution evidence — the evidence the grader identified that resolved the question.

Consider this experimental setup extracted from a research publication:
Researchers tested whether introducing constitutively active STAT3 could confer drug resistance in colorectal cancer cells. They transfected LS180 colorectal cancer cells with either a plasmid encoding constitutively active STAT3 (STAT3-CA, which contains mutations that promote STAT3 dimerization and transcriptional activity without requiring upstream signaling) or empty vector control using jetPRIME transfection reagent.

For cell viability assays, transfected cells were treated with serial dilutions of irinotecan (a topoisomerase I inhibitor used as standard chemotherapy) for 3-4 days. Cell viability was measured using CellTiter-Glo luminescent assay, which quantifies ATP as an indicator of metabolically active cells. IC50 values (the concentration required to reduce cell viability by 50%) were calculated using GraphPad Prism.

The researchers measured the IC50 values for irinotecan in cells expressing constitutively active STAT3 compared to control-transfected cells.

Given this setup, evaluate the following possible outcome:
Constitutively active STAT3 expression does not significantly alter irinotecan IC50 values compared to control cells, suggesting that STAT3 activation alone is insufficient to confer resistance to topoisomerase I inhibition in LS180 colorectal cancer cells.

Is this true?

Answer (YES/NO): NO